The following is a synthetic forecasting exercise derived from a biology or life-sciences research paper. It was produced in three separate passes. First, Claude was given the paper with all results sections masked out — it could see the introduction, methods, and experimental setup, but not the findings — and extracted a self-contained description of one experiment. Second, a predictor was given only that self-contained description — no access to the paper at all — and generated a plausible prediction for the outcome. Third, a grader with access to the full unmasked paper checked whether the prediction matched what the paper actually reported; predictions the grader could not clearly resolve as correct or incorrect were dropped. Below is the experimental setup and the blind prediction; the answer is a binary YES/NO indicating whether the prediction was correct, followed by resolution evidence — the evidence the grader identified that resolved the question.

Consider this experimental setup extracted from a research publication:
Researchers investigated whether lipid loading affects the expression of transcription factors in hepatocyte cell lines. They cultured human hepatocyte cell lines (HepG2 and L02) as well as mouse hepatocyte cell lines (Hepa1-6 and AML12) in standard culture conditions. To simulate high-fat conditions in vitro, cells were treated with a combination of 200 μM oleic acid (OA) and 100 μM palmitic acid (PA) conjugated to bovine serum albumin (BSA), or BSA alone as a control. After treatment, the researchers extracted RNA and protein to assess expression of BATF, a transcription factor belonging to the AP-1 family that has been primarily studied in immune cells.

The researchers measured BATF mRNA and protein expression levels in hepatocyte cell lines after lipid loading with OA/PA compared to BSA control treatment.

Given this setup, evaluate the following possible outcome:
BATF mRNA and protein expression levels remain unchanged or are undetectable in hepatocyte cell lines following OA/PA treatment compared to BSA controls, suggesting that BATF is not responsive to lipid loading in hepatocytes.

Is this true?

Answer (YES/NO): NO